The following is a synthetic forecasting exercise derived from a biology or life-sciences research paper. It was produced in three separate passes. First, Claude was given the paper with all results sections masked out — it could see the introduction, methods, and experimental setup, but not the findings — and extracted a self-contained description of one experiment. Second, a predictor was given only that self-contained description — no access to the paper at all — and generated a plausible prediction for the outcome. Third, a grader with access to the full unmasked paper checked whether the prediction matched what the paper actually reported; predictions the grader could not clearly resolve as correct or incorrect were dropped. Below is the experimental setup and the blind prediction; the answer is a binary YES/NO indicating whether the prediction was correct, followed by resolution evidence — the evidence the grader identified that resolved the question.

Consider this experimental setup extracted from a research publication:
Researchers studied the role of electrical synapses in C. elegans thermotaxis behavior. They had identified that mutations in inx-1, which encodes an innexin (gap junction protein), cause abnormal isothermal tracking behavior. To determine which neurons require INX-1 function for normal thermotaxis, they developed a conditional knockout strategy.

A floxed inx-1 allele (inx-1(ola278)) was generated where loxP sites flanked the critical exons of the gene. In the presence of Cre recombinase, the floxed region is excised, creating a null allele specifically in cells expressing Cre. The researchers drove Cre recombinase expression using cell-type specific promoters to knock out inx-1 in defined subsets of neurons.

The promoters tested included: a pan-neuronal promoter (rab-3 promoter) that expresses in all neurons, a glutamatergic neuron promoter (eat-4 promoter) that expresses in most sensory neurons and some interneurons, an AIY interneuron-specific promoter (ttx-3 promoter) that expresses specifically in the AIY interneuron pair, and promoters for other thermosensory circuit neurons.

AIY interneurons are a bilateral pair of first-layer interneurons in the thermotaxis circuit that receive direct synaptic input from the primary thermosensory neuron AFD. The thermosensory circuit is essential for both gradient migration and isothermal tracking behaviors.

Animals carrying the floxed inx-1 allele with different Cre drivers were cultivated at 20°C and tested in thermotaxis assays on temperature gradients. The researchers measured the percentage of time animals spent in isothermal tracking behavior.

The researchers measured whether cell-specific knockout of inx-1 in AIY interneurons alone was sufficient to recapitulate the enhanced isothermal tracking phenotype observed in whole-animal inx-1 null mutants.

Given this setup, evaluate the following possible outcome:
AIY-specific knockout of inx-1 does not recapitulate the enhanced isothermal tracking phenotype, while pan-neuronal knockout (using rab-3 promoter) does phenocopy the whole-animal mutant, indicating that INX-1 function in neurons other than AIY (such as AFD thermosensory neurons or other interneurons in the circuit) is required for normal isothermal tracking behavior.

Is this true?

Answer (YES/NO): NO